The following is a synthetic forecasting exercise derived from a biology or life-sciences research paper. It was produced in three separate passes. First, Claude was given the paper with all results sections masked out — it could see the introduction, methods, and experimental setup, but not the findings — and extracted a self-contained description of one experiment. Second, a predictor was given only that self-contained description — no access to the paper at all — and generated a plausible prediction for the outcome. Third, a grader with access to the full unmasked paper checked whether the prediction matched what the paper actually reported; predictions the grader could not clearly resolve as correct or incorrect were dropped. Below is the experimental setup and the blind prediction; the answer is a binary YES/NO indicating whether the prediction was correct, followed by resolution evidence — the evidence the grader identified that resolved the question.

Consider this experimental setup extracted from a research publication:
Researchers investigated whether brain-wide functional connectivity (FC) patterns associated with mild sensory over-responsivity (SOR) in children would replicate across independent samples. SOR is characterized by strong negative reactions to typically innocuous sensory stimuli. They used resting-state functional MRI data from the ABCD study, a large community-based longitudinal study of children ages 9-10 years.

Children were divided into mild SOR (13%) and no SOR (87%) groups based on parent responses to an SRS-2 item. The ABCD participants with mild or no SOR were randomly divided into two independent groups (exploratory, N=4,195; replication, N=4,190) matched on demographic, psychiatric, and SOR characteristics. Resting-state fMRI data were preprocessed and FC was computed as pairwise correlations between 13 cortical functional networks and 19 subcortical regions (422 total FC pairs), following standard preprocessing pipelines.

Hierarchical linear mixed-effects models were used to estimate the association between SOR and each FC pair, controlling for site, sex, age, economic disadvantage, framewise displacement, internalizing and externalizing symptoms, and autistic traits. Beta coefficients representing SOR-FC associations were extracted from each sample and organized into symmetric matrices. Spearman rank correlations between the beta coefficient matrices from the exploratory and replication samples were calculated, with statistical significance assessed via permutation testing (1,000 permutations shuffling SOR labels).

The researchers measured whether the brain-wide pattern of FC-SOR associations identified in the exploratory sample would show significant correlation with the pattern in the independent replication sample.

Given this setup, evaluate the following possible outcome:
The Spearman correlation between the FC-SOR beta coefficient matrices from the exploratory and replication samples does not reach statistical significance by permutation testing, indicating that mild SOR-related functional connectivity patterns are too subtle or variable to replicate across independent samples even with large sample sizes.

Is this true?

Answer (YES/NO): NO